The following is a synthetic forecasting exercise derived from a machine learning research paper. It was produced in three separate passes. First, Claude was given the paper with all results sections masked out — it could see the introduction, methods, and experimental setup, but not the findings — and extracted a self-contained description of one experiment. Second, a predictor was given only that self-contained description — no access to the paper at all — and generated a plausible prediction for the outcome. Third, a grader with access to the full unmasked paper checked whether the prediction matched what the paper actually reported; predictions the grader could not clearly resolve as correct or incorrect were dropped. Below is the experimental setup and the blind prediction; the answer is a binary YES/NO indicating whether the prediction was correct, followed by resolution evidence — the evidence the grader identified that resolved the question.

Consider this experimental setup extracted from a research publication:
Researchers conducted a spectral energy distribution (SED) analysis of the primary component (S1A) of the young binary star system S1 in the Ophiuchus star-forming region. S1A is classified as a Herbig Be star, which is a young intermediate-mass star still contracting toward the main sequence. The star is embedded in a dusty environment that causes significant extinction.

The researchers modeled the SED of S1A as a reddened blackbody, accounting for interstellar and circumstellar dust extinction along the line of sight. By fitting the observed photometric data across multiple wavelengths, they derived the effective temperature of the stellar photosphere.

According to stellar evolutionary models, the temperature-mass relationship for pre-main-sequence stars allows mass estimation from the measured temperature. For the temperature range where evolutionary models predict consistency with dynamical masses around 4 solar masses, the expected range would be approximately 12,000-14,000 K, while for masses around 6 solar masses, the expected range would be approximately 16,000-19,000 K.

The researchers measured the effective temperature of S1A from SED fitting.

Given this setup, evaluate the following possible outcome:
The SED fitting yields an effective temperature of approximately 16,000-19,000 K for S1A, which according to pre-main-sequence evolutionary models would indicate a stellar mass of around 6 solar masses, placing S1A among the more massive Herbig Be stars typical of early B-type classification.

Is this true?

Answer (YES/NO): NO